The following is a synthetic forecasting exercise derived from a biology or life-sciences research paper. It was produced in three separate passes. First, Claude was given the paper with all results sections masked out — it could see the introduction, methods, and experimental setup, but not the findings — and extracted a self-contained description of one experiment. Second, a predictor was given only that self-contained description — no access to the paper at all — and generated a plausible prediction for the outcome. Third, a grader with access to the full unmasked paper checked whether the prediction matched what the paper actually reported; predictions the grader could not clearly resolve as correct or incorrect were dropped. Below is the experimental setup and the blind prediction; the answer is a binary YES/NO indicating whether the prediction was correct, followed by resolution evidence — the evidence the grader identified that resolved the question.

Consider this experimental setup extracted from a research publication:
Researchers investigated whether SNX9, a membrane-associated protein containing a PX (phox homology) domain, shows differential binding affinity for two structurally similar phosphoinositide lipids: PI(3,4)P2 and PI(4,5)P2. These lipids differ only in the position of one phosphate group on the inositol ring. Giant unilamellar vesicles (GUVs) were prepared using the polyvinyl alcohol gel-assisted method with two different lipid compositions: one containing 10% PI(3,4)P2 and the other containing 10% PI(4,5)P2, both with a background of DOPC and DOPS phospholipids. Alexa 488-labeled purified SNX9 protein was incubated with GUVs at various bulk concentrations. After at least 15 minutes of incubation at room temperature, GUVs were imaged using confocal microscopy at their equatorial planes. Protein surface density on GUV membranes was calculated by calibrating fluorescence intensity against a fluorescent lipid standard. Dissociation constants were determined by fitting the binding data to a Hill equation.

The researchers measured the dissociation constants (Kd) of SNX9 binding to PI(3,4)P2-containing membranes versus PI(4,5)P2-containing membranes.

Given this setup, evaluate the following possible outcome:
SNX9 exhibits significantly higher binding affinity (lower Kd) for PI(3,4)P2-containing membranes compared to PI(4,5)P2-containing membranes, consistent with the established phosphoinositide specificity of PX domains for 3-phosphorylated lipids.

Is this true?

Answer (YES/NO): NO